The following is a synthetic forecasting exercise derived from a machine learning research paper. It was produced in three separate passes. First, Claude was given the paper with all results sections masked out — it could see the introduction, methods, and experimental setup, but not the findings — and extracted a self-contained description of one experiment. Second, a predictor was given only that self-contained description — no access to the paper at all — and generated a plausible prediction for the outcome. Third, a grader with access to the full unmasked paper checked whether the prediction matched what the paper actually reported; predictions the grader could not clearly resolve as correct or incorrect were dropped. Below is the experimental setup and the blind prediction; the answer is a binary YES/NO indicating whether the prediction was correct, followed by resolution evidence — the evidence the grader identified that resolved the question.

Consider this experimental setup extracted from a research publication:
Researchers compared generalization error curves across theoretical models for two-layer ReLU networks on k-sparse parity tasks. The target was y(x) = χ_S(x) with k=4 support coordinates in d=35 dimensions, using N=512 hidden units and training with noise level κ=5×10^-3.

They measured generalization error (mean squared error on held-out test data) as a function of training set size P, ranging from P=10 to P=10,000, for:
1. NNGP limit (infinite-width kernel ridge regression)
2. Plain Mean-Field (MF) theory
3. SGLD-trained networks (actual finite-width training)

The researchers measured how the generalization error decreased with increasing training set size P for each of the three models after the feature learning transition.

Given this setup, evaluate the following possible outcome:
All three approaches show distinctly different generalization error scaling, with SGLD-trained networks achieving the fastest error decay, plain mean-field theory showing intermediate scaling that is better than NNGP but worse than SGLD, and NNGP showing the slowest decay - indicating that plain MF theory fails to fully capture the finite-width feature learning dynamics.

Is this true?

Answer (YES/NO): YES